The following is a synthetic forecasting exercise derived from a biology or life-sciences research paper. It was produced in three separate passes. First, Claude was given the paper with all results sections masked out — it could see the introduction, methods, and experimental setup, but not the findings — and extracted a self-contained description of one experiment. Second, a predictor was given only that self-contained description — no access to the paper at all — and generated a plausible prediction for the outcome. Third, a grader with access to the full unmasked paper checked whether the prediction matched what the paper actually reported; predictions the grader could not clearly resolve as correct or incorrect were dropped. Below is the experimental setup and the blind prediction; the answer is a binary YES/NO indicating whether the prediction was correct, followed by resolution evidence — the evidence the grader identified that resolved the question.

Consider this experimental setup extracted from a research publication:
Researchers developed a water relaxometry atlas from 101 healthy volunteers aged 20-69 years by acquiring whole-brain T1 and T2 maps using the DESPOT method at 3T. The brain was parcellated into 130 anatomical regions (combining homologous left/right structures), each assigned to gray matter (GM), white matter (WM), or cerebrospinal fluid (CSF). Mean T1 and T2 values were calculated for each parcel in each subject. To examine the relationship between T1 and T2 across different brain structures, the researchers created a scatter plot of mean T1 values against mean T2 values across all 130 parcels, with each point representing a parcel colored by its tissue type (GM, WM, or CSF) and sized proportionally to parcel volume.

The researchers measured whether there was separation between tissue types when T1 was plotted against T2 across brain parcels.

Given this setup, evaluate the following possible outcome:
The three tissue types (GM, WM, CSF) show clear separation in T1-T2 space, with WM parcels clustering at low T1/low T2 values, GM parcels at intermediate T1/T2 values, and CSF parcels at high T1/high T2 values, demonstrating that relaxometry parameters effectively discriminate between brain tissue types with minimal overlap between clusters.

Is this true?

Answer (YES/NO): NO